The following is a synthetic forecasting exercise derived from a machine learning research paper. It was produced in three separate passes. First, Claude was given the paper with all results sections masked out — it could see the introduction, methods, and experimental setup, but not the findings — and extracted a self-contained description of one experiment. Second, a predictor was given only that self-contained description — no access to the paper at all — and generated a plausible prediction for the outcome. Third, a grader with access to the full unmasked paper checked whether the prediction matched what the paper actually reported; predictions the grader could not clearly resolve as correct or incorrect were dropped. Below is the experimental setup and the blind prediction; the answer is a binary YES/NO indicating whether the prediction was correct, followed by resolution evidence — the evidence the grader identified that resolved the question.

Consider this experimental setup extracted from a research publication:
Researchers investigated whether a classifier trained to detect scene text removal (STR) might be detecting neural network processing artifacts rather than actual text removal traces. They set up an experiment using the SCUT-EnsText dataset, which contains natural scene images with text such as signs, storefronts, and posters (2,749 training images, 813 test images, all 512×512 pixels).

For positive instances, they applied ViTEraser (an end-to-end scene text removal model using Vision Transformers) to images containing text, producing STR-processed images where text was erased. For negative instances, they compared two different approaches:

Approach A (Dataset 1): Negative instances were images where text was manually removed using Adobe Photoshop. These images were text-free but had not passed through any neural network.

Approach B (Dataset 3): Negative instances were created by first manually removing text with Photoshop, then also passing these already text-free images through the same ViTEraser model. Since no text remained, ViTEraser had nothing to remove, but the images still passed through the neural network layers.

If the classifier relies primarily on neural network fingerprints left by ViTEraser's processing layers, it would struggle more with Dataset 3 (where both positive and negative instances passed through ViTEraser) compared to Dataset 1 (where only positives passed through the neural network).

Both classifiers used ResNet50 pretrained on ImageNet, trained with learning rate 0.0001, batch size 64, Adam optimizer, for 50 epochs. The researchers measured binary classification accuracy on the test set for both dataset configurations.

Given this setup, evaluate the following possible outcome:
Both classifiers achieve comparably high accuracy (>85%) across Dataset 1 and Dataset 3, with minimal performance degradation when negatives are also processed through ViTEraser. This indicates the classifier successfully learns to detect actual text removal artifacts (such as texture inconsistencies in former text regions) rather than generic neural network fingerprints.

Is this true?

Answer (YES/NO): YES